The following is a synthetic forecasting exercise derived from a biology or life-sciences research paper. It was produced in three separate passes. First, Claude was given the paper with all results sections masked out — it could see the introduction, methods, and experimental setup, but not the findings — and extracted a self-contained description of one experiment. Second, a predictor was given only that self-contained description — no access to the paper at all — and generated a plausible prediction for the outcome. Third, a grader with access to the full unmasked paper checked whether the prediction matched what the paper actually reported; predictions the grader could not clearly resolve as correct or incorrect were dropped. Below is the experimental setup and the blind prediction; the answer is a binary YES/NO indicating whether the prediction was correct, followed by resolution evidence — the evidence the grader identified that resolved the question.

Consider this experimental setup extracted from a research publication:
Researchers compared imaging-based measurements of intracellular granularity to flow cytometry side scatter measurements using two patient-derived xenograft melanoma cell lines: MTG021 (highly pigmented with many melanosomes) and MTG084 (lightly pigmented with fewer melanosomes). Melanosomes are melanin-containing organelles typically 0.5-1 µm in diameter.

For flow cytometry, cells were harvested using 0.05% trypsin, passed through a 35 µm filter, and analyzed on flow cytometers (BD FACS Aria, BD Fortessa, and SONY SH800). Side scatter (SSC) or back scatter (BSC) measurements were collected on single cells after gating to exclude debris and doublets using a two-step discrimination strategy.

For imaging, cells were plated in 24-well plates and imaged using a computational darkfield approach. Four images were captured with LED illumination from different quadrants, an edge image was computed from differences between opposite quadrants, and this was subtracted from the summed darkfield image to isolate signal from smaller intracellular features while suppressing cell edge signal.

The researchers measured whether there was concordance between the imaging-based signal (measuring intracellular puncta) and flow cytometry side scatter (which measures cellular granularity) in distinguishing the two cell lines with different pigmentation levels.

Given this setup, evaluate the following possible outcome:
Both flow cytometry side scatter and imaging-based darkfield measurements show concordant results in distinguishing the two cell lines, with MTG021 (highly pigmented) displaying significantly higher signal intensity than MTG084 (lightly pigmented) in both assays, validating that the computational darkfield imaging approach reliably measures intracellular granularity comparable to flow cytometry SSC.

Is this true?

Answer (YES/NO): YES